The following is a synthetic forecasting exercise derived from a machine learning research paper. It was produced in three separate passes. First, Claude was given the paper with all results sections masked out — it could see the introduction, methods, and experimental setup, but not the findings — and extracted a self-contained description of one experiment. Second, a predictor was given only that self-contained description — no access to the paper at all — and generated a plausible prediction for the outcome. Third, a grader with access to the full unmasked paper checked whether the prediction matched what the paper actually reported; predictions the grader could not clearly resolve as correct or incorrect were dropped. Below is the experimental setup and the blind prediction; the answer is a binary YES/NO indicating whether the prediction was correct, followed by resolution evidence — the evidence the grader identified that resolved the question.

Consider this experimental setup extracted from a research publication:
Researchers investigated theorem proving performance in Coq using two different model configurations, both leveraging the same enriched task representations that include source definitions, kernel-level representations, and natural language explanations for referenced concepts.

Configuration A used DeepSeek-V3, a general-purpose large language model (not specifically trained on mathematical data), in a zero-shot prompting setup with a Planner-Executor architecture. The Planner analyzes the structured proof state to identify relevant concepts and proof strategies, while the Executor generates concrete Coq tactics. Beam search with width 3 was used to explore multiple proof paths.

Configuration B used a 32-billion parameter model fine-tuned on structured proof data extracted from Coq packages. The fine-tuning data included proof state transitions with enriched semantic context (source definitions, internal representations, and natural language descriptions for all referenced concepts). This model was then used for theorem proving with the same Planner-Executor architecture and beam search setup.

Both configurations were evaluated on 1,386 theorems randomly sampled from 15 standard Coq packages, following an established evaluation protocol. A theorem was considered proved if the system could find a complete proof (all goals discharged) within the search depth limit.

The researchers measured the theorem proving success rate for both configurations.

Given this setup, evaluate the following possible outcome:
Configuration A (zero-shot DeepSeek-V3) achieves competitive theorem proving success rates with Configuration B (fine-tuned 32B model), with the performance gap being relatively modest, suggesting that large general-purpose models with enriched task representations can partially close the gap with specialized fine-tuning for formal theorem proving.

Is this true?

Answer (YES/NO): YES